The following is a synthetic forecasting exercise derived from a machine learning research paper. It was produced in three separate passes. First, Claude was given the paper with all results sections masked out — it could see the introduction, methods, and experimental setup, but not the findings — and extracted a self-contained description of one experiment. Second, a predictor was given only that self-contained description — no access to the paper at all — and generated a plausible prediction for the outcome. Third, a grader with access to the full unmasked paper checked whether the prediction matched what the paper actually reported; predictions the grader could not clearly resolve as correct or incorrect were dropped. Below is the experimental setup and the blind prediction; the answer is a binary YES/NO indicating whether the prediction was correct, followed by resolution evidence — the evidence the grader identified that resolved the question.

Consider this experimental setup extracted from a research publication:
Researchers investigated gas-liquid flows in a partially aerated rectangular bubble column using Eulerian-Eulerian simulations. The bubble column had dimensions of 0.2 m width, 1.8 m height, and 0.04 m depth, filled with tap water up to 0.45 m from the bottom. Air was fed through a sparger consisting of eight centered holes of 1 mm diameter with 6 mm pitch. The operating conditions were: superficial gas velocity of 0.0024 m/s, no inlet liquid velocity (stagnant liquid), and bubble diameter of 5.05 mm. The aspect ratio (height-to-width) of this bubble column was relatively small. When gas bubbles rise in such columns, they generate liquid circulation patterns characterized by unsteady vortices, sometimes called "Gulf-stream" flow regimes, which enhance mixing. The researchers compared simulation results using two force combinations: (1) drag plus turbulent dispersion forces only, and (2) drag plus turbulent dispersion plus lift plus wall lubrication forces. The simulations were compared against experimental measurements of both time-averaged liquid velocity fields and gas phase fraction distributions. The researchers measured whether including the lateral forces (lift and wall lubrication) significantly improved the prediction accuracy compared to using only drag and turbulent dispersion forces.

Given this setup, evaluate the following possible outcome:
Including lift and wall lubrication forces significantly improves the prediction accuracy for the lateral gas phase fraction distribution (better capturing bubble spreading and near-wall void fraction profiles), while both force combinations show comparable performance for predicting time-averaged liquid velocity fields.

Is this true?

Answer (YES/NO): NO